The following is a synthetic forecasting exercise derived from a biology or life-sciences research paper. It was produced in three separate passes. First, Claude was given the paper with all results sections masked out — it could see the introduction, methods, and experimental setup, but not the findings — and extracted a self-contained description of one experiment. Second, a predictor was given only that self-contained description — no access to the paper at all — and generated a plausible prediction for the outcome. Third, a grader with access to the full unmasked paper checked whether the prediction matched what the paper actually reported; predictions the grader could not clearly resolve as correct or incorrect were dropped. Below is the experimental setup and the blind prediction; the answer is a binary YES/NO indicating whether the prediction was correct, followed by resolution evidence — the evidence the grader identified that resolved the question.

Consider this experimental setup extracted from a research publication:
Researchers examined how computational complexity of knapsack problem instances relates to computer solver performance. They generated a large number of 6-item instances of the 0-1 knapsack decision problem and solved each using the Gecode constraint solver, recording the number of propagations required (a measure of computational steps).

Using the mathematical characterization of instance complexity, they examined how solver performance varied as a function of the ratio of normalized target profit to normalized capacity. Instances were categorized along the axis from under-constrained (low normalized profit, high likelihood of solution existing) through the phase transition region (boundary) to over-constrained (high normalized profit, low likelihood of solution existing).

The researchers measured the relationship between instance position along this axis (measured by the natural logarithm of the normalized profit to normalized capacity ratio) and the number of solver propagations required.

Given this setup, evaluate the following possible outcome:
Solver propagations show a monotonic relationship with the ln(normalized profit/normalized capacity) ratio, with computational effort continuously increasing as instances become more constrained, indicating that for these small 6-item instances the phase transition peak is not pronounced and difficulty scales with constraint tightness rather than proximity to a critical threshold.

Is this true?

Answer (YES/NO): NO